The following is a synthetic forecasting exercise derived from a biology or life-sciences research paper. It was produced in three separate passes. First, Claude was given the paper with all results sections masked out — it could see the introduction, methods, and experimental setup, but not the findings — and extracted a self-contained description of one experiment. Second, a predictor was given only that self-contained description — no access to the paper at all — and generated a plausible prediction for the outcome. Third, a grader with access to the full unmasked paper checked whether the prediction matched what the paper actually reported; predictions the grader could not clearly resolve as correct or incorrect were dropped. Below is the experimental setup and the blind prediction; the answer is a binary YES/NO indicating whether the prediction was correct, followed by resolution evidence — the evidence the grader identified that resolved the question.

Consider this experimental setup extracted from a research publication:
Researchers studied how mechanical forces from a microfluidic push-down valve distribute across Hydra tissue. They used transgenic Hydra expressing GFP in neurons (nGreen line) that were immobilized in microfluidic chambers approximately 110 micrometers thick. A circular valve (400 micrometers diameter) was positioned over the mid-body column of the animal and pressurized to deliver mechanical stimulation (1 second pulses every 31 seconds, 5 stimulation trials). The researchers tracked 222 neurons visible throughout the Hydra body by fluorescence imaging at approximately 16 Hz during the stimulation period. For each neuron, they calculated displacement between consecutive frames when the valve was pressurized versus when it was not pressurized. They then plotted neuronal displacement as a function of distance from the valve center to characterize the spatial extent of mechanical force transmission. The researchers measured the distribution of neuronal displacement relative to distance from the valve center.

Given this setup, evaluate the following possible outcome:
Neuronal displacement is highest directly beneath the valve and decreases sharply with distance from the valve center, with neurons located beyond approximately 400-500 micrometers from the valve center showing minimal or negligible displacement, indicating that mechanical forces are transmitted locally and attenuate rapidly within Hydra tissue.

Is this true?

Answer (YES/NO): NO